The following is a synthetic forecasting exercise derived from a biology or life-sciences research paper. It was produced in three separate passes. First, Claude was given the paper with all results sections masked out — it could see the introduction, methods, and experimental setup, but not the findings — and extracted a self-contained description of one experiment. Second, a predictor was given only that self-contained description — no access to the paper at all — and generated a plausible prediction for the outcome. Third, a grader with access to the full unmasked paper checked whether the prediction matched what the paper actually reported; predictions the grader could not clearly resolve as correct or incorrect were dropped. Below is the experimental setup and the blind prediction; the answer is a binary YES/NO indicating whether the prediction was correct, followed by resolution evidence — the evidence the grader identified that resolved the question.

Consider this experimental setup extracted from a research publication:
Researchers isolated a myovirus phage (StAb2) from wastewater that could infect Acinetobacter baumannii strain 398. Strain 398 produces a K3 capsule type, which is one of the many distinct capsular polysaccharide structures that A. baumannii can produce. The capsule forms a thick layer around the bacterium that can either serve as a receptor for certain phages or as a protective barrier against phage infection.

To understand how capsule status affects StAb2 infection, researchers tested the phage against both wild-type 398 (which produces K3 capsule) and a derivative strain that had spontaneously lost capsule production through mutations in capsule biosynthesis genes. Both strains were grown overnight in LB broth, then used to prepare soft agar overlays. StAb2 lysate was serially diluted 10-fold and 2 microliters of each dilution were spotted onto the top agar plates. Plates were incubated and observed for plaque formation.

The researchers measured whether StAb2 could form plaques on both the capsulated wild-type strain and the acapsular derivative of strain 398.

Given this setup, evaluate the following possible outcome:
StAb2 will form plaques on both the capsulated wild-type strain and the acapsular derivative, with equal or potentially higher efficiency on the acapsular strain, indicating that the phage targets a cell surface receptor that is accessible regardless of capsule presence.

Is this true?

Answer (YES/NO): NO